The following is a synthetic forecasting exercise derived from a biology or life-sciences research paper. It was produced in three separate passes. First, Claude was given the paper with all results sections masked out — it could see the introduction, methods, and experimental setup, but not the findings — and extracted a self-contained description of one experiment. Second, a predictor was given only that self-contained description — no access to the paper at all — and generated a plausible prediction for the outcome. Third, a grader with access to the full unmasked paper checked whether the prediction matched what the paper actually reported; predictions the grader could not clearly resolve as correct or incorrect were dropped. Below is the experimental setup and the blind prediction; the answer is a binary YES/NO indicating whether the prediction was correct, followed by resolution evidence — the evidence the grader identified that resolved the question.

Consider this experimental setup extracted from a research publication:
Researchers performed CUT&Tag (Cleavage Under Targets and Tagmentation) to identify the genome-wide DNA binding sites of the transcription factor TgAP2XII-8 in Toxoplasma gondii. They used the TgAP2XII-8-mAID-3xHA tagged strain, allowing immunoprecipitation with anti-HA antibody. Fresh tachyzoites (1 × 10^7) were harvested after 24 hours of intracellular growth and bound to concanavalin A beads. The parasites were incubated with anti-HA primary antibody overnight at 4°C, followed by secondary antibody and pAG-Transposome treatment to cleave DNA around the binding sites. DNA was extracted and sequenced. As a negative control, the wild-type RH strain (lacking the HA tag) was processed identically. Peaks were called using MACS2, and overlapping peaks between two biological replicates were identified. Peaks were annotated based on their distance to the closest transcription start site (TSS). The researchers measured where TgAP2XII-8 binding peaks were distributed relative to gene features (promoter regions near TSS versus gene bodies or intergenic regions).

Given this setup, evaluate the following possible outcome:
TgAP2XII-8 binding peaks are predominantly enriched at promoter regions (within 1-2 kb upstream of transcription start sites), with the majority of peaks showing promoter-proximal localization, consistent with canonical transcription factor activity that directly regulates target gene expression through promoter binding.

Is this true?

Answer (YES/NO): YES